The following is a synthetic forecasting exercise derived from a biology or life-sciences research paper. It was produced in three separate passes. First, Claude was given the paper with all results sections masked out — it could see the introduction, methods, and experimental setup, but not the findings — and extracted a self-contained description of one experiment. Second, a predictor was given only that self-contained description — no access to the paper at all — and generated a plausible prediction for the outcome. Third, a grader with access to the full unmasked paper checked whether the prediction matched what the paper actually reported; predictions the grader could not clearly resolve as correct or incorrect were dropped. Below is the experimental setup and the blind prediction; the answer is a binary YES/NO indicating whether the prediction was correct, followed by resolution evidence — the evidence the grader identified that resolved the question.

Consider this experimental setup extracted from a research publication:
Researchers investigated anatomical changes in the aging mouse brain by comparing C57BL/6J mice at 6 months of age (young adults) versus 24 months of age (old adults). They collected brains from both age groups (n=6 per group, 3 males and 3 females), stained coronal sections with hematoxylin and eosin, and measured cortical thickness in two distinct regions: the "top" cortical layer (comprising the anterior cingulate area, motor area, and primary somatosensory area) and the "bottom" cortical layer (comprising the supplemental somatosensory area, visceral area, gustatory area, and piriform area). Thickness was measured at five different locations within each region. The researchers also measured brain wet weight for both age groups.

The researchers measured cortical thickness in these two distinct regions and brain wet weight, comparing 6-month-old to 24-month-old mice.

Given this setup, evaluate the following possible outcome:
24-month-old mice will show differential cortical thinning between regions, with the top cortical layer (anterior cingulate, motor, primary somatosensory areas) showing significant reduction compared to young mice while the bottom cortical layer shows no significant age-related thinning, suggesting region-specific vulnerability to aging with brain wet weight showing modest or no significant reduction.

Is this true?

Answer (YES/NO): NO